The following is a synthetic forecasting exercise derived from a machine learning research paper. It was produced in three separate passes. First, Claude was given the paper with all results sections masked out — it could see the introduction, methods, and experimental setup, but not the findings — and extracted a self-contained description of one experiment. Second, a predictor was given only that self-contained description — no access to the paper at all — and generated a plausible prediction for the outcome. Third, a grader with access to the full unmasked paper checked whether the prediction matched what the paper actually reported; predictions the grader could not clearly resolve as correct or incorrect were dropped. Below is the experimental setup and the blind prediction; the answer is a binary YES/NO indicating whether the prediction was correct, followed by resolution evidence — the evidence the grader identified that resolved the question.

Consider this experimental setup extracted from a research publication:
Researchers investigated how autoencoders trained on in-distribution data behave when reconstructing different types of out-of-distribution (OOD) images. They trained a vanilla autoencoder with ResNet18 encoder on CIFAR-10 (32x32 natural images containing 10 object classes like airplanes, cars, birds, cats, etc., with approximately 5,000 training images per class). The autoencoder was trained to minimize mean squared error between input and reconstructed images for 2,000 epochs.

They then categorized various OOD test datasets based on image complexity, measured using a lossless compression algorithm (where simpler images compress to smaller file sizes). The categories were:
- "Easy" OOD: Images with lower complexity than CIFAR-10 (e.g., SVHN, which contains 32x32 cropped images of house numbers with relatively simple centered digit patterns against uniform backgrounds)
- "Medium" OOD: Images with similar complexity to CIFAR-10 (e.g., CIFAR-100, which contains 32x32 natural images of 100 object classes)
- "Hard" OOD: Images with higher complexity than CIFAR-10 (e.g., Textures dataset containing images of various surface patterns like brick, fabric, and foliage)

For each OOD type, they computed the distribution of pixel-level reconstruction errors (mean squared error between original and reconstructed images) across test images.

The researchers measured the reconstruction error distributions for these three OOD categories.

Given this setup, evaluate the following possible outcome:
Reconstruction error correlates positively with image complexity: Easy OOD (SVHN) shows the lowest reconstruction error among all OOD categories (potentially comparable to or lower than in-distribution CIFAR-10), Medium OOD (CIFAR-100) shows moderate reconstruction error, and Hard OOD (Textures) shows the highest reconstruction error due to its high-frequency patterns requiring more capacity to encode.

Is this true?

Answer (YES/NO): YES